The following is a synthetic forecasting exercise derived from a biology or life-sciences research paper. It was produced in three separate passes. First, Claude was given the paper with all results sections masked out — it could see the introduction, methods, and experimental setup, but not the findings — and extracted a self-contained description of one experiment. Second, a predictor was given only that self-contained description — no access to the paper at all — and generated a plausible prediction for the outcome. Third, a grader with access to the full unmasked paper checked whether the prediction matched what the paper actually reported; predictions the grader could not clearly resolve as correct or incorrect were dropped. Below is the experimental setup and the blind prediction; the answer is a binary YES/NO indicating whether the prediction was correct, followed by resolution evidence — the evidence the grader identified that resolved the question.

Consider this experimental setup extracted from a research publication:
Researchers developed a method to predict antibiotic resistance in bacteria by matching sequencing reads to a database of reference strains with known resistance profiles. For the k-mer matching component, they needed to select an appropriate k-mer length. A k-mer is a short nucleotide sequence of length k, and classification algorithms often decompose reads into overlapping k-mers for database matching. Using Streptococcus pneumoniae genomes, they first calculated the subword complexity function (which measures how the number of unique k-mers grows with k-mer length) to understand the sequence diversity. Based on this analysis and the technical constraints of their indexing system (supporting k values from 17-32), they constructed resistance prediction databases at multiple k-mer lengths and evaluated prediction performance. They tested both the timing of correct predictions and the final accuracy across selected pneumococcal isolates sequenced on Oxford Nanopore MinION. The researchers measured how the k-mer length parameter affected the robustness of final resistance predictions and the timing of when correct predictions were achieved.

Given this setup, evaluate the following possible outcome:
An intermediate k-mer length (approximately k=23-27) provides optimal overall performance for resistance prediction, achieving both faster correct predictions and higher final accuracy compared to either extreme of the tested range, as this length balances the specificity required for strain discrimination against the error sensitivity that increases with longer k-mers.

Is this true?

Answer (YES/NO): NO